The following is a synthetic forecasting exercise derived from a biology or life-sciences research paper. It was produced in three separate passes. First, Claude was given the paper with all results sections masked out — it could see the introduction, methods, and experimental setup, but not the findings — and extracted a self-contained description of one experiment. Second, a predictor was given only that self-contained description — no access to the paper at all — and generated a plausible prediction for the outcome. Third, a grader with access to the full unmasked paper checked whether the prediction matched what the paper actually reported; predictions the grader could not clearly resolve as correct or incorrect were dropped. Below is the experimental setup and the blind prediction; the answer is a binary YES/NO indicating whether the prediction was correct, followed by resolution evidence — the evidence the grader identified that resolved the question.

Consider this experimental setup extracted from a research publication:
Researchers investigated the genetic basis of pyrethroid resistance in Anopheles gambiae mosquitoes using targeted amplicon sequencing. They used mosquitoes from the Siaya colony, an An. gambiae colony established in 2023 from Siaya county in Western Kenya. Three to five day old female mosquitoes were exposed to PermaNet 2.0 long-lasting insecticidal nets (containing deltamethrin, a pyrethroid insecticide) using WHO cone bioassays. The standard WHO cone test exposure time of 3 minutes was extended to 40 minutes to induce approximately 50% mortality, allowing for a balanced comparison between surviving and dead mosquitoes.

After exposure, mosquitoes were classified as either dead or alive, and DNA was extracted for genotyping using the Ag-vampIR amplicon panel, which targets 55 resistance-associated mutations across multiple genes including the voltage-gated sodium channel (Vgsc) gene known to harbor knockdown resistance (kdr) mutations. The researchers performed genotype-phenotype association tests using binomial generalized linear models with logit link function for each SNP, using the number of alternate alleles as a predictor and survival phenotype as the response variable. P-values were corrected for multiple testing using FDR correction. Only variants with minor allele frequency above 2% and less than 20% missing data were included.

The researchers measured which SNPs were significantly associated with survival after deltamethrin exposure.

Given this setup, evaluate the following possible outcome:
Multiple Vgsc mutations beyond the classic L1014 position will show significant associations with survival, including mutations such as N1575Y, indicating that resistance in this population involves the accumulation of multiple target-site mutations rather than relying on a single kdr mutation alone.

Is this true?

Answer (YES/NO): NO